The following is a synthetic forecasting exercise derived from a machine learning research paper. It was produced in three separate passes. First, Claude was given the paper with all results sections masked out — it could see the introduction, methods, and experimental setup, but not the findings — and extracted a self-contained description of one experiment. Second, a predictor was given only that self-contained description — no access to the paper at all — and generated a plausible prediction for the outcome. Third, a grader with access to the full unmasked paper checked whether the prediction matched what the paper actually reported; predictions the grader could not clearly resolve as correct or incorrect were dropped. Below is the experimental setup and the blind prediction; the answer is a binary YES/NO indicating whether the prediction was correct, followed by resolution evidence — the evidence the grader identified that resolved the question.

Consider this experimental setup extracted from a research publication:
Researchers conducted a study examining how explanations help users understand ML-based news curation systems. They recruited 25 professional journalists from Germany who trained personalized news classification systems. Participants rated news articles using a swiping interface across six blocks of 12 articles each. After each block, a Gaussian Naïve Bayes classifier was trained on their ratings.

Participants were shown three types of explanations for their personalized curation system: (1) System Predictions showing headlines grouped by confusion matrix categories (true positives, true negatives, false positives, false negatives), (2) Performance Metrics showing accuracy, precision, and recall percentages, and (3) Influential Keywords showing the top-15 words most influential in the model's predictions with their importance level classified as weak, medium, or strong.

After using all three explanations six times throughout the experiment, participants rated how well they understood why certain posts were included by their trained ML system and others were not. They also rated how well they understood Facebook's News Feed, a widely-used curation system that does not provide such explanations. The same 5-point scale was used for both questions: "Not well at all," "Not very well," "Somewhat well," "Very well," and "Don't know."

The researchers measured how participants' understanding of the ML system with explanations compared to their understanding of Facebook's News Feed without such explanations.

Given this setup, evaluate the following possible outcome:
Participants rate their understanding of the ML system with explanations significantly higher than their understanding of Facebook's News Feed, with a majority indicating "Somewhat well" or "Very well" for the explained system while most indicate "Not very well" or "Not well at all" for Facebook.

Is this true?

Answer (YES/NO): NO